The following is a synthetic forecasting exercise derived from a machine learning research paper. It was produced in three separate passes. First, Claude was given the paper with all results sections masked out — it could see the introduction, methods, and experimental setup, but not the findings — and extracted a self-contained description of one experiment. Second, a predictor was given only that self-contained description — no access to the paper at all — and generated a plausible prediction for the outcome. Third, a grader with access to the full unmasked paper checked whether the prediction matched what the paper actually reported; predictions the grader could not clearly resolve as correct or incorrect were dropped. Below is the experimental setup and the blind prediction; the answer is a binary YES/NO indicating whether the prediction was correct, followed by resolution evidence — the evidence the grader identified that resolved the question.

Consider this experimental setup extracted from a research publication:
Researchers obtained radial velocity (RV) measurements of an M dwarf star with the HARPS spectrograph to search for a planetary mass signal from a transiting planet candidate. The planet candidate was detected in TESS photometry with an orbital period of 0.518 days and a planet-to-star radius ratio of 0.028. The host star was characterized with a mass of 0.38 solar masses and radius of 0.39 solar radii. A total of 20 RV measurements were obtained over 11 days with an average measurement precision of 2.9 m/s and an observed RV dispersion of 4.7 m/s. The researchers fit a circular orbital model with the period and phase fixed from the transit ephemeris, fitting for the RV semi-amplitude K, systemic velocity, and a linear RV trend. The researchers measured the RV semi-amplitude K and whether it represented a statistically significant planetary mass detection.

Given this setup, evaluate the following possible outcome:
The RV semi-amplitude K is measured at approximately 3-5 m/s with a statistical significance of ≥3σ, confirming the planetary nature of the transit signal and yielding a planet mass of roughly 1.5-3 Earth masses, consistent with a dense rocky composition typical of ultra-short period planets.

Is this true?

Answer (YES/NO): YES